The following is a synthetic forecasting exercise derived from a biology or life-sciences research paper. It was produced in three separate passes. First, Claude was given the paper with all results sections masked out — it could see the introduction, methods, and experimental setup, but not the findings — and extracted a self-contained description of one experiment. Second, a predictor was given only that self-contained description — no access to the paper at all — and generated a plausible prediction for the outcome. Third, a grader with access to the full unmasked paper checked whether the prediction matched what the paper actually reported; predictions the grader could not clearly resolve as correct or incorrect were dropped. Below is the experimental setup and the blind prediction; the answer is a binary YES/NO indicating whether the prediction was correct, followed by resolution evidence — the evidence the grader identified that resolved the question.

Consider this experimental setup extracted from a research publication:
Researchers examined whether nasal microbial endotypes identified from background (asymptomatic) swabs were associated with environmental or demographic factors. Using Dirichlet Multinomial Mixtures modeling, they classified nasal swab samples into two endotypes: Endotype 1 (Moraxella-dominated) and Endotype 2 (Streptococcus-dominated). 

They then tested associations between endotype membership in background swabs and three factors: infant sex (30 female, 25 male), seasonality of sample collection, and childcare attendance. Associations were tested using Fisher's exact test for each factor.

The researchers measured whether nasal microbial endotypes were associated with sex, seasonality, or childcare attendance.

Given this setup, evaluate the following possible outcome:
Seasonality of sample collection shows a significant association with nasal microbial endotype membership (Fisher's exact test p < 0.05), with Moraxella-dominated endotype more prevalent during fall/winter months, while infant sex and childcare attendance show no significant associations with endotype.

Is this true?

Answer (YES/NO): NO